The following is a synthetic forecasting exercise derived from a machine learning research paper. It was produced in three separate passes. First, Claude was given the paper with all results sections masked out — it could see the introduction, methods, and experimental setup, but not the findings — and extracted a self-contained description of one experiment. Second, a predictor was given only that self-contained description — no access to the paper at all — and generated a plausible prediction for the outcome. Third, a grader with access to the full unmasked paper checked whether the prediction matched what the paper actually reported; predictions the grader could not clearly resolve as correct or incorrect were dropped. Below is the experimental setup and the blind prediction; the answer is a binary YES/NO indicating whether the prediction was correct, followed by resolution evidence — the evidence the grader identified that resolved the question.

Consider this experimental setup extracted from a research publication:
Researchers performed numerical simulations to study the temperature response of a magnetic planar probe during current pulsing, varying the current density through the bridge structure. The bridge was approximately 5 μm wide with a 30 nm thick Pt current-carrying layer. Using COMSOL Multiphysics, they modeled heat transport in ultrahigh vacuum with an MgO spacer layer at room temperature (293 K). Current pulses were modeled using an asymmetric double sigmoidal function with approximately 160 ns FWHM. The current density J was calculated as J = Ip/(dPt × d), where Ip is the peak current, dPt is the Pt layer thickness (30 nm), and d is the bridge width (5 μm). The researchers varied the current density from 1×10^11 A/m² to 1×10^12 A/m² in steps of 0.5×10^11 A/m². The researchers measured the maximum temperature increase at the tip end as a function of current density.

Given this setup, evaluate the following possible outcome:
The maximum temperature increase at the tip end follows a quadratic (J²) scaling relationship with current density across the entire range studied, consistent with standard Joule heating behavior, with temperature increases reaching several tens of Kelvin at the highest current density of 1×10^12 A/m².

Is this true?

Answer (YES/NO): NO